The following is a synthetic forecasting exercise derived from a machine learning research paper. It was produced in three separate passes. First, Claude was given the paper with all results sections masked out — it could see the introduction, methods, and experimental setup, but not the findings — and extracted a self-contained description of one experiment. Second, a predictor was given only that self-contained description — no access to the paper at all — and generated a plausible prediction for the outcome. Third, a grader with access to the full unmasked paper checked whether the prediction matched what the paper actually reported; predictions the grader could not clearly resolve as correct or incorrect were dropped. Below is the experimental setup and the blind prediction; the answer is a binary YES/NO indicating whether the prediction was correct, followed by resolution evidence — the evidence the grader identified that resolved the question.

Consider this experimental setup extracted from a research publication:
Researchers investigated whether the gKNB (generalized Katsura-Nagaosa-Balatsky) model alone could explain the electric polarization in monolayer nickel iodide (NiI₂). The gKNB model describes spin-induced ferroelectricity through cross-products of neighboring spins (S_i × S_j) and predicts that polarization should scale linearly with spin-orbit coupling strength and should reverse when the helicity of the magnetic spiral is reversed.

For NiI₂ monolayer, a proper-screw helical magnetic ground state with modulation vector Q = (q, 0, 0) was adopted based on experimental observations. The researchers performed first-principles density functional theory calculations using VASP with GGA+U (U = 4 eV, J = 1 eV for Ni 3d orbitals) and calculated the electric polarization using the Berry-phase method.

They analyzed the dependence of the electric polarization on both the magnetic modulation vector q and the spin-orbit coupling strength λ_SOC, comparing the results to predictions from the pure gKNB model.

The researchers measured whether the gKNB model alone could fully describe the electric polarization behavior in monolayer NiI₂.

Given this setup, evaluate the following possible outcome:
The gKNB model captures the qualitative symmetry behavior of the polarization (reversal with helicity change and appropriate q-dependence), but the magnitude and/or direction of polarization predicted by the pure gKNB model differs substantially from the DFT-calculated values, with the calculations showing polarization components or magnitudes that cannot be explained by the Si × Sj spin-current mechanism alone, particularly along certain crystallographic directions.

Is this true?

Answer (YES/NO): NO